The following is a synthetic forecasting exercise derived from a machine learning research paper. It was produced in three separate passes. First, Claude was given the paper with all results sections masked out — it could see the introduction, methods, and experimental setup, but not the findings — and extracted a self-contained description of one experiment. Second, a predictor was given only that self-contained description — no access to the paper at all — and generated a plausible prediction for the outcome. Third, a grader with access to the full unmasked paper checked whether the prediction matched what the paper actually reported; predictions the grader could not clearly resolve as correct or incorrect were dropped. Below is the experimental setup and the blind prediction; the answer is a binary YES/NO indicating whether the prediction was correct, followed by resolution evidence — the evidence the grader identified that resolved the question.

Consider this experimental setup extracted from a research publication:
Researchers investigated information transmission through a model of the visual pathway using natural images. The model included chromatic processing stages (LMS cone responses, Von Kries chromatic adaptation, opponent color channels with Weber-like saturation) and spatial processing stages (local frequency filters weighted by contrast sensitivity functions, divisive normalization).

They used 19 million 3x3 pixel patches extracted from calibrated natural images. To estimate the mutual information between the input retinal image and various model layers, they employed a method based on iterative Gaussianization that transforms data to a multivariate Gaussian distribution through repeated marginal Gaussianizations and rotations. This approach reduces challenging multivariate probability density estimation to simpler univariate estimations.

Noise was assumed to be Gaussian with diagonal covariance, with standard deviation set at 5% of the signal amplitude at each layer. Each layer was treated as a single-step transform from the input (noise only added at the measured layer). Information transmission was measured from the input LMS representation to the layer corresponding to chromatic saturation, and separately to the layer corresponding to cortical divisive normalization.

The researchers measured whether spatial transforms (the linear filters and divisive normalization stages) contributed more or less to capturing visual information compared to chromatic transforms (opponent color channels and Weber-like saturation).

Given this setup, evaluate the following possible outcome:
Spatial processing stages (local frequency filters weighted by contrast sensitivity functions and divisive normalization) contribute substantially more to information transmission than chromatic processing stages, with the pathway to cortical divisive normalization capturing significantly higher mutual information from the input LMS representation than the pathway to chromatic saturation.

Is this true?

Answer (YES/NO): YES